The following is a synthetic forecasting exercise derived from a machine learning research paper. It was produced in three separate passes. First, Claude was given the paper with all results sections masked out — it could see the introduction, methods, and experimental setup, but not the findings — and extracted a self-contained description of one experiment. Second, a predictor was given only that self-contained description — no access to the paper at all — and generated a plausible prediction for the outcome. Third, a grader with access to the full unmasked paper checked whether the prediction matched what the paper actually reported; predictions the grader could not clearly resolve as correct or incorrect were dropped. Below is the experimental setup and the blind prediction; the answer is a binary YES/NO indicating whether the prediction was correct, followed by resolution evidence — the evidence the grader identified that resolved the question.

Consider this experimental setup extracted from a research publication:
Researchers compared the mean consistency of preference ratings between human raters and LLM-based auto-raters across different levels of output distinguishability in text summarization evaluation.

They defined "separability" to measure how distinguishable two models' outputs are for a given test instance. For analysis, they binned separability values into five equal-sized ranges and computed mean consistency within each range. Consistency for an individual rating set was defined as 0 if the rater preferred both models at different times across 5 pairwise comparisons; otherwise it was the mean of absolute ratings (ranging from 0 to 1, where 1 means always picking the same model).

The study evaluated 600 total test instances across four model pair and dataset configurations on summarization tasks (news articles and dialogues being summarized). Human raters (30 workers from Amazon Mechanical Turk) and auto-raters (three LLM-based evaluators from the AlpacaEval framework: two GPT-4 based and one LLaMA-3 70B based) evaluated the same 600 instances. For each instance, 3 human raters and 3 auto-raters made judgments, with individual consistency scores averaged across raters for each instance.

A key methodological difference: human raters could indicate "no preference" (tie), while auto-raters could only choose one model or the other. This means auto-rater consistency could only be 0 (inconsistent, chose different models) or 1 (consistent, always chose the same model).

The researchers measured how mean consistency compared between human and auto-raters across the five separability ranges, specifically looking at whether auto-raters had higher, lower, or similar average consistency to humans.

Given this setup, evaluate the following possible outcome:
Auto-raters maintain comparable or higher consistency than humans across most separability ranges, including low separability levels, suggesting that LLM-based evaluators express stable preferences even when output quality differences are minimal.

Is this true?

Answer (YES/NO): NO